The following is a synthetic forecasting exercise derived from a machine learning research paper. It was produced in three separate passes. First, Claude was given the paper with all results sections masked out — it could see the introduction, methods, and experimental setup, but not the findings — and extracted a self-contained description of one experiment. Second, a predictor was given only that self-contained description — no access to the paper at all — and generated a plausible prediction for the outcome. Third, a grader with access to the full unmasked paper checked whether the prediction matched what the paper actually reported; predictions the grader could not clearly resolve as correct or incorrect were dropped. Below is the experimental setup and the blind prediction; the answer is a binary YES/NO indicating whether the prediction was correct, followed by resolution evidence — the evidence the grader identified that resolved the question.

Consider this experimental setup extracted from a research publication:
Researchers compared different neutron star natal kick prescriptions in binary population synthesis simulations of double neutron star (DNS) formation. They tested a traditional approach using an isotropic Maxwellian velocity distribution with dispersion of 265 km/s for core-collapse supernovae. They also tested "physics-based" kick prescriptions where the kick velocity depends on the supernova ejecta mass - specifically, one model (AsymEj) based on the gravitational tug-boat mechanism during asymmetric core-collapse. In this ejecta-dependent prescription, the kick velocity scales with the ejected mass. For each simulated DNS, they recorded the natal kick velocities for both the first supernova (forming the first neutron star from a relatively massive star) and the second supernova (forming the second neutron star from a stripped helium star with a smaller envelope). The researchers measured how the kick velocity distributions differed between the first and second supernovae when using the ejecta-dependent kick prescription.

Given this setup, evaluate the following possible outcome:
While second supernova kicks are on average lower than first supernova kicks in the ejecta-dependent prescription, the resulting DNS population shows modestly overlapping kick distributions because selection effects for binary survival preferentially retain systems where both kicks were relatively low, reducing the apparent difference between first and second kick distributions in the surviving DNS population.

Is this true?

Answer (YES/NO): NO